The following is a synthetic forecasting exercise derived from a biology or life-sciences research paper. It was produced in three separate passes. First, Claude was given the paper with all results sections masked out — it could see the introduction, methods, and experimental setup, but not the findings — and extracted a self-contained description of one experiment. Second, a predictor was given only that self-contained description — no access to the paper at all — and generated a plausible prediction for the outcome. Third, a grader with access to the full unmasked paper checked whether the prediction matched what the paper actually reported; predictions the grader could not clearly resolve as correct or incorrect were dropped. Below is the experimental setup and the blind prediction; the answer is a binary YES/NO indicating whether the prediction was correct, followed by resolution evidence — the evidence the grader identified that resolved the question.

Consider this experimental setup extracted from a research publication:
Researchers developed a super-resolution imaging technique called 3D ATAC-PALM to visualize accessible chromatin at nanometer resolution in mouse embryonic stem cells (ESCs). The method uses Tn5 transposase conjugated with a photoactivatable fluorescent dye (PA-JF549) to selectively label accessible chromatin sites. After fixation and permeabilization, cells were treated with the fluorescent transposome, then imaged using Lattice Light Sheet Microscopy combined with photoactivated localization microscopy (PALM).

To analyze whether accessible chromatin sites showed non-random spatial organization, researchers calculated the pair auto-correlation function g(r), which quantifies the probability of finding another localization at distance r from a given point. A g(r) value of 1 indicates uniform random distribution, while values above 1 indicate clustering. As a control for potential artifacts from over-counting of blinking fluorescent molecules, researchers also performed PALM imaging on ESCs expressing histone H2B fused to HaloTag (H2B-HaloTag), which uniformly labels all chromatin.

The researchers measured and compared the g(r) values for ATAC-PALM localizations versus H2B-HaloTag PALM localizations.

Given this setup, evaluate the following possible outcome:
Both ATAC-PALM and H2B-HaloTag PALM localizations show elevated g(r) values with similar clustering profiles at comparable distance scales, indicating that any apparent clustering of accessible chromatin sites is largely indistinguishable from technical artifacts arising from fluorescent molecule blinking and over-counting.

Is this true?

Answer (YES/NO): NO